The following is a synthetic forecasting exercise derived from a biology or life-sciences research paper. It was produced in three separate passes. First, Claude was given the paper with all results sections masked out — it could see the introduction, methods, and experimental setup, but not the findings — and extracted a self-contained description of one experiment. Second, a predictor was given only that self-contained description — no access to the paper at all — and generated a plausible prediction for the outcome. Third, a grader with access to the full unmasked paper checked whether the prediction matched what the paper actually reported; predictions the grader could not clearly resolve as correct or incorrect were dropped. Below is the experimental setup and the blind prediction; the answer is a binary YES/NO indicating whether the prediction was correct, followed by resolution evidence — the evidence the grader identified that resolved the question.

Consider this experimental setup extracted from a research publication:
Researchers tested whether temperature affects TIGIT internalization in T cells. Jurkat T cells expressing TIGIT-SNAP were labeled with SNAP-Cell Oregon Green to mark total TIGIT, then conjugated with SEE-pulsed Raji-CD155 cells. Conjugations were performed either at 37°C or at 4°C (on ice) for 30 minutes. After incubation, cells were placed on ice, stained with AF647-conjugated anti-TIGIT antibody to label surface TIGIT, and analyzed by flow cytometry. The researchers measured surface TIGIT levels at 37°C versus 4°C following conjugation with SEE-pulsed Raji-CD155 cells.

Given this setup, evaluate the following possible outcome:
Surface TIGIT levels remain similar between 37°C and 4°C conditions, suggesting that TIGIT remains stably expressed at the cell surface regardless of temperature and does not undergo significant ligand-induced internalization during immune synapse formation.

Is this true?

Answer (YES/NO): NO